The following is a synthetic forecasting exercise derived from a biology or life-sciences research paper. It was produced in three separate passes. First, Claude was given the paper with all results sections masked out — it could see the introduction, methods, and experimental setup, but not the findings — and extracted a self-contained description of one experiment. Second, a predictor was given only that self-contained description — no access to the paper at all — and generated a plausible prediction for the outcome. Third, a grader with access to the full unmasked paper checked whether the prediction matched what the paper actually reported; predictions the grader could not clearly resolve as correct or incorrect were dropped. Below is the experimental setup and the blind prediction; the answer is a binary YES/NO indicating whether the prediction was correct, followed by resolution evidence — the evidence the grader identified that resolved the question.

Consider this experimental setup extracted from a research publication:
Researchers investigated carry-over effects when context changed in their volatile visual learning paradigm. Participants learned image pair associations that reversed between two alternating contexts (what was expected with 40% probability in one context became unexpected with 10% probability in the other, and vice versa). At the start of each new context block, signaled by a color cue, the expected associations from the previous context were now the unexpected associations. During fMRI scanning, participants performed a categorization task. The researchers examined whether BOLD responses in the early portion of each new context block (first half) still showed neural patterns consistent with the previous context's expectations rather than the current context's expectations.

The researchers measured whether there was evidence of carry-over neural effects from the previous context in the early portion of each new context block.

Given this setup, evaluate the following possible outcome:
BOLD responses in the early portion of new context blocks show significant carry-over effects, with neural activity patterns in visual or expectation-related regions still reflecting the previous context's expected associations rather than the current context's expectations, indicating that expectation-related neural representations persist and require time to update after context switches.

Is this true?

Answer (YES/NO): YES